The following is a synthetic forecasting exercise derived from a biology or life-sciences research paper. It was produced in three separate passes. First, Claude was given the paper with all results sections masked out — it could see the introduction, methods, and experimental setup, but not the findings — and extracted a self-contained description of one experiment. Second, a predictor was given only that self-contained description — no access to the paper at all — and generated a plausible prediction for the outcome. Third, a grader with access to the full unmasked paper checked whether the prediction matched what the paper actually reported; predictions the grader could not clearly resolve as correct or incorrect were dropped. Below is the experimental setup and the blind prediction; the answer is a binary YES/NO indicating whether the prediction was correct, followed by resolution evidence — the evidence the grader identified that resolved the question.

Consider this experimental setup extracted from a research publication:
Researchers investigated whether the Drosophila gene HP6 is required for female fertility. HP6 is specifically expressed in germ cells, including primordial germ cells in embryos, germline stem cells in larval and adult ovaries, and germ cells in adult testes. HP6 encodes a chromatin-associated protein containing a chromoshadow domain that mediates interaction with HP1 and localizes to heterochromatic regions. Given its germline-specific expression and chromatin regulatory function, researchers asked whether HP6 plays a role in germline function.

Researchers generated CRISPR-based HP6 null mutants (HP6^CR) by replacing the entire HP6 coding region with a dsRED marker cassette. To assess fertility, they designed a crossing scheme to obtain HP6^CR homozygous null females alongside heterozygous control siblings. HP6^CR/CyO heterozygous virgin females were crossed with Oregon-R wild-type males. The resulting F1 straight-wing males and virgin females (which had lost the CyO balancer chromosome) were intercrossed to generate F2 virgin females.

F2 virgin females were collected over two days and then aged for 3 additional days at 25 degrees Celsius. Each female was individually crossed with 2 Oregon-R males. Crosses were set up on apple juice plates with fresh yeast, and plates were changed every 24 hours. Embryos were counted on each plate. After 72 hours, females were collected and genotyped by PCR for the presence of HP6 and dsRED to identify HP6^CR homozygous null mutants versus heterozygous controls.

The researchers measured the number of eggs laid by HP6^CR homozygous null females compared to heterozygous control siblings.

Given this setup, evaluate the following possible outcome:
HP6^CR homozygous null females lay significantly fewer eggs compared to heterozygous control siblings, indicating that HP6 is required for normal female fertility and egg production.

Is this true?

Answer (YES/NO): NO